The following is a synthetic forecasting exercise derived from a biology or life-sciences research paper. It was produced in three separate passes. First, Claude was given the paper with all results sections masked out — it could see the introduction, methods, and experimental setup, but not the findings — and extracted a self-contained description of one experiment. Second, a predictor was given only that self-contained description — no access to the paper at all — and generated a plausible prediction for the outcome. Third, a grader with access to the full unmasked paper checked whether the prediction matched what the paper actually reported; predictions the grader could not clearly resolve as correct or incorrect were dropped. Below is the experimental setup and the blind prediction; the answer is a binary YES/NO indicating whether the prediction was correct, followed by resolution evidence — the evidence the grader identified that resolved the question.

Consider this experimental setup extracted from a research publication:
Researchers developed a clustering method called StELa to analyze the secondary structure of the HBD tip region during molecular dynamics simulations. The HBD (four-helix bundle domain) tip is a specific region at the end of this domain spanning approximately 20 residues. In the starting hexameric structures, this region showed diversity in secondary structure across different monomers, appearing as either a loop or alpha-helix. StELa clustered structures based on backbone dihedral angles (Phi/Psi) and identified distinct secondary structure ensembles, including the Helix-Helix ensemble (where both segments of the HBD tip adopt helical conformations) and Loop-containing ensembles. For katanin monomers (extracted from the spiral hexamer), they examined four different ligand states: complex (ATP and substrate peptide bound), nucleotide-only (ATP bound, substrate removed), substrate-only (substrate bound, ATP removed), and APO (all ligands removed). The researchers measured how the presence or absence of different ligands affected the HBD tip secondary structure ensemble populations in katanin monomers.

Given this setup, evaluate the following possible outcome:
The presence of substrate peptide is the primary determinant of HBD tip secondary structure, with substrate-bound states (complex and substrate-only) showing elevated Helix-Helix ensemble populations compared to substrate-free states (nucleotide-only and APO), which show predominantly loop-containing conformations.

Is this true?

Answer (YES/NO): NO